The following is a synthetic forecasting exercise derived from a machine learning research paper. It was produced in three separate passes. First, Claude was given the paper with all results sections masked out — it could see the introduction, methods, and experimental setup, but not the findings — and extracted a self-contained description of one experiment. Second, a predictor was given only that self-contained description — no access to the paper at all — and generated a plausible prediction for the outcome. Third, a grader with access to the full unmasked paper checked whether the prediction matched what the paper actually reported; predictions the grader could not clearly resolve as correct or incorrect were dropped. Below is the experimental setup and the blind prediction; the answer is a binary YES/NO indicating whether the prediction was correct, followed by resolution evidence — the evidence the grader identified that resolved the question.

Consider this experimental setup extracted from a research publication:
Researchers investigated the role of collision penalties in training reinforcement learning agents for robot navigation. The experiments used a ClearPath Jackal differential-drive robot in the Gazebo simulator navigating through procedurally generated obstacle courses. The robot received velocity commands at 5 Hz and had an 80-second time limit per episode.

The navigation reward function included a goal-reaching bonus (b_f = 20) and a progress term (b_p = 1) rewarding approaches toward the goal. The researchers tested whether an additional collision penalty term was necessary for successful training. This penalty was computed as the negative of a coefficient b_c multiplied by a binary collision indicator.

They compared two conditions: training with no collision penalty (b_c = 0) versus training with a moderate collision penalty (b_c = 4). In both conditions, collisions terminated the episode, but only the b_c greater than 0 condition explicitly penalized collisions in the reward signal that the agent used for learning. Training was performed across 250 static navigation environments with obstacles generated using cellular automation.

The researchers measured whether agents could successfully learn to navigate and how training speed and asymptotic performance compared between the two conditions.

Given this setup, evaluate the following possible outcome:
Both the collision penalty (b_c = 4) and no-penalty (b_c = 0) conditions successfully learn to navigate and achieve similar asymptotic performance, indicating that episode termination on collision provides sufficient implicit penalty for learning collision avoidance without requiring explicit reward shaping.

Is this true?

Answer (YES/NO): NO